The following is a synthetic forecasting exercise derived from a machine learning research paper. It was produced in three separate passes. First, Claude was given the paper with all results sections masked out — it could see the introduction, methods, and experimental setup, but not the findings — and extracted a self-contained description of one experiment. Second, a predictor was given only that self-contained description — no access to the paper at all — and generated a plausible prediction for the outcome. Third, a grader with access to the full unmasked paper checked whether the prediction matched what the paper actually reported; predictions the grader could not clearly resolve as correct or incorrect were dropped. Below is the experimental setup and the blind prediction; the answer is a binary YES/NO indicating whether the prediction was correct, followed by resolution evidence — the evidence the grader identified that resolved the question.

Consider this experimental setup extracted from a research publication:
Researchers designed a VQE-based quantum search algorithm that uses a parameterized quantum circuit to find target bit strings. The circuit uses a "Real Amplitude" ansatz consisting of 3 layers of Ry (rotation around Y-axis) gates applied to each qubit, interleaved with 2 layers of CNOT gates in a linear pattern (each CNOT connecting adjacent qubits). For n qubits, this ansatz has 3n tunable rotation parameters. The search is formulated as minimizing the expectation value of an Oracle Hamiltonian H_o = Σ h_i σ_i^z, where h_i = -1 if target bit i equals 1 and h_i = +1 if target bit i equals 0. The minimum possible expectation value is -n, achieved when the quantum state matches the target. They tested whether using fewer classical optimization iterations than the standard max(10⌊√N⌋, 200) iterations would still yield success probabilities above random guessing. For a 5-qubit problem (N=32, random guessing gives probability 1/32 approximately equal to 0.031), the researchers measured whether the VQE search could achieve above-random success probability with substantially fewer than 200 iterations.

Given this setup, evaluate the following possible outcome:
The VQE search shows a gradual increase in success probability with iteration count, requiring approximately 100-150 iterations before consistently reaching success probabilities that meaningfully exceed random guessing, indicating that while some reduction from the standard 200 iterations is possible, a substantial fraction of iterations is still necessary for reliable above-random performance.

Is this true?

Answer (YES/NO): NO